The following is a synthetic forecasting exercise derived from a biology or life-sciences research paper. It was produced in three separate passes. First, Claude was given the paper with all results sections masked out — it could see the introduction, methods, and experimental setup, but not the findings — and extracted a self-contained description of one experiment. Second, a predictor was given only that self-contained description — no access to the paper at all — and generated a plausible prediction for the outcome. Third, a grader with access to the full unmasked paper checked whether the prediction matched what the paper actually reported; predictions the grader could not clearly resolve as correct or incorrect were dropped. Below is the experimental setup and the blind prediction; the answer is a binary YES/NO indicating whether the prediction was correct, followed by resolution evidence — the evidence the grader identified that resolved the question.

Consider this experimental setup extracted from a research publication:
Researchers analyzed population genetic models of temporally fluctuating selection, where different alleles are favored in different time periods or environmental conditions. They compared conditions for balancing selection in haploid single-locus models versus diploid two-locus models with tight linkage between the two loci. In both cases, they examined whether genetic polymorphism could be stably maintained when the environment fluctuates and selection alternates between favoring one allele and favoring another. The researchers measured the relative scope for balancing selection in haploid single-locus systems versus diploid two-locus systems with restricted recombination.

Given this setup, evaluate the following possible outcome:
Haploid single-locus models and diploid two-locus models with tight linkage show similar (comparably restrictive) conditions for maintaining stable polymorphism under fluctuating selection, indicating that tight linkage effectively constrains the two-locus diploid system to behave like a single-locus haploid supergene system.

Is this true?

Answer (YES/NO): NO